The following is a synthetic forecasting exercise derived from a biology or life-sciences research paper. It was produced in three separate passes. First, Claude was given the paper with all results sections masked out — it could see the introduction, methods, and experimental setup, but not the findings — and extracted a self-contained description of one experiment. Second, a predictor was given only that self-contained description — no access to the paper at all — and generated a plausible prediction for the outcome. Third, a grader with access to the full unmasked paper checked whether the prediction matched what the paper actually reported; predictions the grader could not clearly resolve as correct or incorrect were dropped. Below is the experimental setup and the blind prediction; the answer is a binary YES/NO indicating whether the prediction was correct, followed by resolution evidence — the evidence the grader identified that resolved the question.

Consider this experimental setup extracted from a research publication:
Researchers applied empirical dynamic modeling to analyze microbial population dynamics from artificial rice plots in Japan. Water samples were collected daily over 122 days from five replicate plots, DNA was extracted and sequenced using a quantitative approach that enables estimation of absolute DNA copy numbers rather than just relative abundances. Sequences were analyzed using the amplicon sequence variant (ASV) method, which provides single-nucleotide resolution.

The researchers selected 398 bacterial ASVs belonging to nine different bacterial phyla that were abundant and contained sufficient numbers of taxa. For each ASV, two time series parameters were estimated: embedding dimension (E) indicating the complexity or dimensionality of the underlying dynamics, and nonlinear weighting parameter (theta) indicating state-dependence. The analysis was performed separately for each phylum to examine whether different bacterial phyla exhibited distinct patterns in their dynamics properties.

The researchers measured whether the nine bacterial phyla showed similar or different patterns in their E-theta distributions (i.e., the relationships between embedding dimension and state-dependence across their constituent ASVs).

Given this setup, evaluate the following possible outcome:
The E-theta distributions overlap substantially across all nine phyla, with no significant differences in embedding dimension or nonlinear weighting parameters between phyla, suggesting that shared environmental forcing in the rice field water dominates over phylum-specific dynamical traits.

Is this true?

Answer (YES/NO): NO